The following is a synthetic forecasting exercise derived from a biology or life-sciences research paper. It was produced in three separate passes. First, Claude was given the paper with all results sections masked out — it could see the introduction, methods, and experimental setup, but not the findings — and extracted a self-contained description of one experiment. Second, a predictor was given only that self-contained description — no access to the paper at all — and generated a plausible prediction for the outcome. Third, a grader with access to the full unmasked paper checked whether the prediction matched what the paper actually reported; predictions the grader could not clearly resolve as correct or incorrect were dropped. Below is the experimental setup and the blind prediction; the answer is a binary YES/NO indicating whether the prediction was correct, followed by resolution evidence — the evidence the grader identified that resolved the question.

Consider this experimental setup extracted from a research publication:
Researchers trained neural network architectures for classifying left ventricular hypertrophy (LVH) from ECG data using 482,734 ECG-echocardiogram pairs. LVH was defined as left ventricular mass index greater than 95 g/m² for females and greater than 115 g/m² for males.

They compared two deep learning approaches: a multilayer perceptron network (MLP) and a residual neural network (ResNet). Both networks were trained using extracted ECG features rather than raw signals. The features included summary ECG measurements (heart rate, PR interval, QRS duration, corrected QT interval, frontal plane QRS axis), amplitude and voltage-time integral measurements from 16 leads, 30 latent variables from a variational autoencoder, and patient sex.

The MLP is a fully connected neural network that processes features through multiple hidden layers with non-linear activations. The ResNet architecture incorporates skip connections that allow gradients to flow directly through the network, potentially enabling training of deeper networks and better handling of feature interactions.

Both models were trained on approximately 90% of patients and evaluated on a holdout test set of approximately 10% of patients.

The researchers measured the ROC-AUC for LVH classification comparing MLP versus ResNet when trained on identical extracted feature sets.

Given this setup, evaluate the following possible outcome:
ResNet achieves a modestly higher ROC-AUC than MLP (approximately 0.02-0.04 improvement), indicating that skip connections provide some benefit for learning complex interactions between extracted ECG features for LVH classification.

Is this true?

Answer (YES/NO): NO